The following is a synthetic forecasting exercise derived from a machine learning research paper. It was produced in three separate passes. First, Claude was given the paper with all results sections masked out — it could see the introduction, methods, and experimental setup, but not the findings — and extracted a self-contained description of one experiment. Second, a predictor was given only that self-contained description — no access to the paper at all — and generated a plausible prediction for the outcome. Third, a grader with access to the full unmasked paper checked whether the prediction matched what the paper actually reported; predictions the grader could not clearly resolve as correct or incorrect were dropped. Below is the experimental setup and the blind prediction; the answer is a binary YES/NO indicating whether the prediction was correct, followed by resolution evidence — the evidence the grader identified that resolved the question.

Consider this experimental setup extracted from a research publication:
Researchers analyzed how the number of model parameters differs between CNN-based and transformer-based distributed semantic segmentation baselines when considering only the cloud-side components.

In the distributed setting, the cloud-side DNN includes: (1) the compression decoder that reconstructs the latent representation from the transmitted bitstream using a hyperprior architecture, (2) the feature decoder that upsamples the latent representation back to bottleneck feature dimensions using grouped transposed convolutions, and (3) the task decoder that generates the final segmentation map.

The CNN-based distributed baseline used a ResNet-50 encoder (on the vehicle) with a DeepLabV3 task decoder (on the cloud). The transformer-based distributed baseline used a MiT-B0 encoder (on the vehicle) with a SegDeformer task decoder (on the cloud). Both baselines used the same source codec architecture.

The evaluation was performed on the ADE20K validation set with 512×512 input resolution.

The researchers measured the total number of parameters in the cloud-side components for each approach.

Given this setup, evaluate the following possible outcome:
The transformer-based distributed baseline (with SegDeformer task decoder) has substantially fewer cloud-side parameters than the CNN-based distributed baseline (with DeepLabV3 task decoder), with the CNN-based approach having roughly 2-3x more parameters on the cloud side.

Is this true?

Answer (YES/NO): NO